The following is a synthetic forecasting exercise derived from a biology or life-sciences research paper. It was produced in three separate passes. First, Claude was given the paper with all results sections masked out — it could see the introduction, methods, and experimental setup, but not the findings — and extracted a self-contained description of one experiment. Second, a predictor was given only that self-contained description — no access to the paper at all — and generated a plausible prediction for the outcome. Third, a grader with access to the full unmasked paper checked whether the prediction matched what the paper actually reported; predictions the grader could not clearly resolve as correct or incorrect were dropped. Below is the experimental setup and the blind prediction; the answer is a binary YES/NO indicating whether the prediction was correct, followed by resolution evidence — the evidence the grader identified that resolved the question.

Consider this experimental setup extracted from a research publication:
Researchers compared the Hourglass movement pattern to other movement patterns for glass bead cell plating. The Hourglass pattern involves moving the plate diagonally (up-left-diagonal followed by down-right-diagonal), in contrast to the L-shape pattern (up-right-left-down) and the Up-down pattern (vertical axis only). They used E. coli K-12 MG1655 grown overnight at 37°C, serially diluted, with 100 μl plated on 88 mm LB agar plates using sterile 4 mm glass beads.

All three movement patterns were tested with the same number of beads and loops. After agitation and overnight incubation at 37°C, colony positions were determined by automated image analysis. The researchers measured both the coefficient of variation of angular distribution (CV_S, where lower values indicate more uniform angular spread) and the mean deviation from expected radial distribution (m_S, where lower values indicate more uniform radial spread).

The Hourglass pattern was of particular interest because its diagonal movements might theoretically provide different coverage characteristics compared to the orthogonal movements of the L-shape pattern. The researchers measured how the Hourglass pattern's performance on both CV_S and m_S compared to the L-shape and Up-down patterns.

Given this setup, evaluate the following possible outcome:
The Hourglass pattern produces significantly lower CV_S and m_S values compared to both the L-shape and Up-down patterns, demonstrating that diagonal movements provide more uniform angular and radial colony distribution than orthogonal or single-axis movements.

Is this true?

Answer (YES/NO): NO